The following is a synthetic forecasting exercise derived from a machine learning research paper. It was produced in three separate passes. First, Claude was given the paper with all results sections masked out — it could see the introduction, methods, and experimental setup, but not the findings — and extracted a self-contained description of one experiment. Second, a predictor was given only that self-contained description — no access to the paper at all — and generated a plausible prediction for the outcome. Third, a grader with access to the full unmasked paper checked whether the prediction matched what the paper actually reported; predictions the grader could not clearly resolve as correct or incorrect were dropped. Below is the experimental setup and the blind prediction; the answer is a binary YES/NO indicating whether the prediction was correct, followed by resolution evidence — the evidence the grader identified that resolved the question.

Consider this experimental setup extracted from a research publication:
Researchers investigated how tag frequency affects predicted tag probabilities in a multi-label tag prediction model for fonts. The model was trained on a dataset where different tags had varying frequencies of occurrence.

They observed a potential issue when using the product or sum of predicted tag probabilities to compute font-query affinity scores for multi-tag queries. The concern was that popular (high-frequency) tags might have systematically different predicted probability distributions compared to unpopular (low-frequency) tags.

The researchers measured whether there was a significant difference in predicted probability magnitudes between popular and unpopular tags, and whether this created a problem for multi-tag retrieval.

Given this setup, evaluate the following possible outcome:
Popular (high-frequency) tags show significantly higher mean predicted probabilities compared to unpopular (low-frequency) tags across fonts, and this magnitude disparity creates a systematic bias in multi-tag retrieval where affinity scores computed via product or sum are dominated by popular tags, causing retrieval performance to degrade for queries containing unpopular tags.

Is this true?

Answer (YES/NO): YES